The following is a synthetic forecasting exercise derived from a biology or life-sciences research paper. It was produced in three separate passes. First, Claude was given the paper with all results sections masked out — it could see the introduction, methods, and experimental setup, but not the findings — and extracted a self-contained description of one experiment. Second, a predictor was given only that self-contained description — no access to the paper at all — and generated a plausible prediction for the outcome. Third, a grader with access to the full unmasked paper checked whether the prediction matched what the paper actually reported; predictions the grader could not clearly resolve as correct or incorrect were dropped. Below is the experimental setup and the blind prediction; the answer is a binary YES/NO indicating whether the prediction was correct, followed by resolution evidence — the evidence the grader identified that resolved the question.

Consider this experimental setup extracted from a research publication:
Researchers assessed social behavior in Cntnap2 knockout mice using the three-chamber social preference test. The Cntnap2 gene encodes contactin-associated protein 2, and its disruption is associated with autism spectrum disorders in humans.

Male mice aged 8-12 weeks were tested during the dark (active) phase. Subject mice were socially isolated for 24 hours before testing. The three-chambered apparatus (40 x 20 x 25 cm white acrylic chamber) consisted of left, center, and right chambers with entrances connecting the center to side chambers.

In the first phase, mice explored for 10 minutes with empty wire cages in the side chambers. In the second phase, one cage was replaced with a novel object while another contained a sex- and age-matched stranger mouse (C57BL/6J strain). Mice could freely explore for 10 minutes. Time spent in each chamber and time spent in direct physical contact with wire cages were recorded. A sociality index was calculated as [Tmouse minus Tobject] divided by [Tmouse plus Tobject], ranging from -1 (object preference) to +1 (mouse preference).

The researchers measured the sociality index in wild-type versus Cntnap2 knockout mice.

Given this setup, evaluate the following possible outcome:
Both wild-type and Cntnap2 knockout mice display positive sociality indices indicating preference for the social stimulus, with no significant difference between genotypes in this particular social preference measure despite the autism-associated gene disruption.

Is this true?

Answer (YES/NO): NO